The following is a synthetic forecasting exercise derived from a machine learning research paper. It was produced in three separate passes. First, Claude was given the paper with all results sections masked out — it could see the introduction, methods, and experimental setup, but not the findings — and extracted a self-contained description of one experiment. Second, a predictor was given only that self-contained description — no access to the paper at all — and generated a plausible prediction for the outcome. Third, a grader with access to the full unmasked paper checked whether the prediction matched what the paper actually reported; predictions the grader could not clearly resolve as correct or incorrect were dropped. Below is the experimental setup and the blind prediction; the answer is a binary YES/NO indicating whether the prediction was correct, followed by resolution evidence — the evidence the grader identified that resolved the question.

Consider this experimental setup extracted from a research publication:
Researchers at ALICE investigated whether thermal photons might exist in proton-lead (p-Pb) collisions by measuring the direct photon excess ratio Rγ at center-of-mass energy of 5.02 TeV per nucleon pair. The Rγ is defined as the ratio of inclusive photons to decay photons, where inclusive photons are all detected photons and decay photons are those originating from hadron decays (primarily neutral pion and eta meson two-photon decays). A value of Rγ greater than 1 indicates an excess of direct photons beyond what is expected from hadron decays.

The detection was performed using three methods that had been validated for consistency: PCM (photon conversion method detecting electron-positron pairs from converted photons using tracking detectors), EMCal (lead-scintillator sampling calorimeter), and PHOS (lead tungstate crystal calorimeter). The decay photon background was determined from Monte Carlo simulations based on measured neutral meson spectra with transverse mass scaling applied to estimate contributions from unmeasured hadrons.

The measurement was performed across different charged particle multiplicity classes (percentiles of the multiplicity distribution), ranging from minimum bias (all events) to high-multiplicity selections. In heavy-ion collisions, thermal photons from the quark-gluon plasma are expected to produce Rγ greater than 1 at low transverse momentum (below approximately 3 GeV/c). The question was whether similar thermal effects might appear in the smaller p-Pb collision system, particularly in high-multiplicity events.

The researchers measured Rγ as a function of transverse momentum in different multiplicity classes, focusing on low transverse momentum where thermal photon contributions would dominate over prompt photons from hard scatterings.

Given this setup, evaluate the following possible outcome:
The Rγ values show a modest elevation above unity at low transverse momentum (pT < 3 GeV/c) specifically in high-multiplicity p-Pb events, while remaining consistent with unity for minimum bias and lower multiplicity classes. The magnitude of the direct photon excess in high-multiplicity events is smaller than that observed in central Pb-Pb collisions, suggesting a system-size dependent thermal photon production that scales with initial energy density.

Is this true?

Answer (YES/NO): NO